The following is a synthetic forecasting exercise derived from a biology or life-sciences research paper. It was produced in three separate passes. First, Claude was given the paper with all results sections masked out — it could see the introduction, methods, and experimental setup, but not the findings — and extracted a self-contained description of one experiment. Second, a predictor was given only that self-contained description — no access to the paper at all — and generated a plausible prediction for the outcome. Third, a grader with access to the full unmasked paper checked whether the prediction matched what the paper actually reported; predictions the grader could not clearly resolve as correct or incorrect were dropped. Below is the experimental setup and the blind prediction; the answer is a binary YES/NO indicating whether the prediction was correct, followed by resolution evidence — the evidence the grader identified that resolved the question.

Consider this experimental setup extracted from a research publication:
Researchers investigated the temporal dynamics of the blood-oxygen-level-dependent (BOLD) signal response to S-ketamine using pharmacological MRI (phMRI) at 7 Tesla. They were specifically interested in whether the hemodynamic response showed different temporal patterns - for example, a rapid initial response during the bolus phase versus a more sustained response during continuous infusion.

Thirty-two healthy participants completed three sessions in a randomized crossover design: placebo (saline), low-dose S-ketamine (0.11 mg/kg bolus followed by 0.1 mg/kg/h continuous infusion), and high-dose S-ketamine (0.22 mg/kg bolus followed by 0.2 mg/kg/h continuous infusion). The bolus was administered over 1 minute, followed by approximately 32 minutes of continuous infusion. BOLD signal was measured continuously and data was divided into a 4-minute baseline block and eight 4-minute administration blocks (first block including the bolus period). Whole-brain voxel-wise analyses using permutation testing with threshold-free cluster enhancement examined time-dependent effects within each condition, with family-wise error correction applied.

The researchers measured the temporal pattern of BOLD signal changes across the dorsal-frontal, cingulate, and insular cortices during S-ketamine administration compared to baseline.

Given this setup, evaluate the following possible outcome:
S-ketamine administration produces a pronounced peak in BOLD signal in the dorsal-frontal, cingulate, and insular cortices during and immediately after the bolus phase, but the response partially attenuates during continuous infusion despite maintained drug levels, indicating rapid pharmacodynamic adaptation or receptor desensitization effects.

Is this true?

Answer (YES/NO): YES